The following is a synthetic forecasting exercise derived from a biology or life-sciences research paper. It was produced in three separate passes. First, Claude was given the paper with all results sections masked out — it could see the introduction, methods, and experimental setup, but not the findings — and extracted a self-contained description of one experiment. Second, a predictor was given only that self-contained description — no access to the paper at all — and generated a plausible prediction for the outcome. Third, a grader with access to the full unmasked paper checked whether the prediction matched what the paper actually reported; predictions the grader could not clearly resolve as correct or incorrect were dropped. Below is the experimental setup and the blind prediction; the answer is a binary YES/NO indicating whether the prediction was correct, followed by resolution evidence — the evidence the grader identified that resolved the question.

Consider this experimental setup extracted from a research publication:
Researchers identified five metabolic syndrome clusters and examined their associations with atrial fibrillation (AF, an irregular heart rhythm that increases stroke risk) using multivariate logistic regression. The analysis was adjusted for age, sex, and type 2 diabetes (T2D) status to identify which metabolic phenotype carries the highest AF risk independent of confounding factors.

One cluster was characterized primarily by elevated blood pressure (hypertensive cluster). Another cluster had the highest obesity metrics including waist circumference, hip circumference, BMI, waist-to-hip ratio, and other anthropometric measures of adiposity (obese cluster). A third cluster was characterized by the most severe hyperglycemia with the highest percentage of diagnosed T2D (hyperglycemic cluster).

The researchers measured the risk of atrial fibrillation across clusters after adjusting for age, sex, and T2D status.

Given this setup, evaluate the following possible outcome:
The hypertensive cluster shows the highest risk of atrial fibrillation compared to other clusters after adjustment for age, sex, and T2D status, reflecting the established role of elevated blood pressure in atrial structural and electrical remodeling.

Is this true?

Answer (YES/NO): NO